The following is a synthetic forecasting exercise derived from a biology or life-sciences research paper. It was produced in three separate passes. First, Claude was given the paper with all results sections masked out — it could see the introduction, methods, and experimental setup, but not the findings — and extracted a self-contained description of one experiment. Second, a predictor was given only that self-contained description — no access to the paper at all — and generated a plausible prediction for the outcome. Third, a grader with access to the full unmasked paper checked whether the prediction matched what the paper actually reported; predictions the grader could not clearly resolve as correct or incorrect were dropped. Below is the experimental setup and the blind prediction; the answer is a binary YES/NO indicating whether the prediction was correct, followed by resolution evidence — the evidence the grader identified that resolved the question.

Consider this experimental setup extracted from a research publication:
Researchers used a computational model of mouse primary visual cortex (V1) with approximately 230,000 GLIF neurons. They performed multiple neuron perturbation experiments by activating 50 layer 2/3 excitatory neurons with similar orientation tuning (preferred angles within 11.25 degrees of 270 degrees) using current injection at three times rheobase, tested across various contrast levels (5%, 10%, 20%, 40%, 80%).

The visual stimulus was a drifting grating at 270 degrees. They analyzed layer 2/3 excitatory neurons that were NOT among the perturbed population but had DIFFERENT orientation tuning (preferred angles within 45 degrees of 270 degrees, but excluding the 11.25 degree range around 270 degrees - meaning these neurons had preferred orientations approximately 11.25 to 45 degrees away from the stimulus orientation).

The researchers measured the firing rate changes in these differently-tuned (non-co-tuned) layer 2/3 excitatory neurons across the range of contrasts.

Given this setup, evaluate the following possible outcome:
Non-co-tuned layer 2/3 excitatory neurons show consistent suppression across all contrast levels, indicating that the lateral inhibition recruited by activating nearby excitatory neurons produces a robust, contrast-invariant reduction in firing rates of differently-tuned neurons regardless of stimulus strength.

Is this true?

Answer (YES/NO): NO